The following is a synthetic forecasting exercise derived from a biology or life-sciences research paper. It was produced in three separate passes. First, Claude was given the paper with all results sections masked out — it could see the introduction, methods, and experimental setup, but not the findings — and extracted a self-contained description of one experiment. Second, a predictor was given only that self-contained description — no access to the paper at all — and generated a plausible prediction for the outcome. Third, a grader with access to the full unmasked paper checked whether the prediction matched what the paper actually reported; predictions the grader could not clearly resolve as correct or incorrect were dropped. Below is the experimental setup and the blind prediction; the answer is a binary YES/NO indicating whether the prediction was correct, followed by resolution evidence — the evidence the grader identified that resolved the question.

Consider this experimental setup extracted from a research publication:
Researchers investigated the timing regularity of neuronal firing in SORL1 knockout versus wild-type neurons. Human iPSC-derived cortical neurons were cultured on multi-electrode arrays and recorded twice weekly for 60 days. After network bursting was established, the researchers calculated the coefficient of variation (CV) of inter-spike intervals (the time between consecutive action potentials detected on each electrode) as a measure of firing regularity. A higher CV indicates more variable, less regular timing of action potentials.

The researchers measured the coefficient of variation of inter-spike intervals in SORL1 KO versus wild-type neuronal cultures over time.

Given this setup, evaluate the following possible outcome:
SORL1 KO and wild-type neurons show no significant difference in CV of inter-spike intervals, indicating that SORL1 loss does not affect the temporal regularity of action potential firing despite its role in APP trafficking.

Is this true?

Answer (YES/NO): NO